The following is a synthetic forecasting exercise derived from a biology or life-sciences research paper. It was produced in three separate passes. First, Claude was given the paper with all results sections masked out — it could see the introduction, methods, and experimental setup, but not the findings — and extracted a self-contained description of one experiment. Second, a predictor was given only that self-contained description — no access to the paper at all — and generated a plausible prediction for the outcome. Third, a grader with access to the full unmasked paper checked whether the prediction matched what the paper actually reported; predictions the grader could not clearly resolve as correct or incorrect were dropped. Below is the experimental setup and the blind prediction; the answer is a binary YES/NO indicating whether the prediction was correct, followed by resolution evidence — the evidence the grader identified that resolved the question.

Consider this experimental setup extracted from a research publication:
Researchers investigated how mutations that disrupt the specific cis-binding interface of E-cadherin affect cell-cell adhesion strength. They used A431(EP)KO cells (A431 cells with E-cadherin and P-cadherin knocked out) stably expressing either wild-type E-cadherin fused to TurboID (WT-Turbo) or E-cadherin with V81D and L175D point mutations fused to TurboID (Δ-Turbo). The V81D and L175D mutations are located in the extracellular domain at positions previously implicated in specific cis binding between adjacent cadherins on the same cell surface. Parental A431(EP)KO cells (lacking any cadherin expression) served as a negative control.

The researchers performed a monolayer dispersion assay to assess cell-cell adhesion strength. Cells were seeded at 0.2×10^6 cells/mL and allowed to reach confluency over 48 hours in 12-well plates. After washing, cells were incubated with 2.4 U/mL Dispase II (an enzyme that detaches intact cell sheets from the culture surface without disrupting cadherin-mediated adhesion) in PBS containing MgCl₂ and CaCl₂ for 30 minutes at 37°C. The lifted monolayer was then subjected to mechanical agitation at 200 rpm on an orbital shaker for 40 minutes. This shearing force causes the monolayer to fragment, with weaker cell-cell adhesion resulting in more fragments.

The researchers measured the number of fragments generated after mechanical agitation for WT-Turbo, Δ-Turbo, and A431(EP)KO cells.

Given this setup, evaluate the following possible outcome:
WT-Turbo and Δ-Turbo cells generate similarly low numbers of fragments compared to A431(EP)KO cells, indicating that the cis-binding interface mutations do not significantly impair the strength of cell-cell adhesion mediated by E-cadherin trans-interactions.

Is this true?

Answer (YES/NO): NO